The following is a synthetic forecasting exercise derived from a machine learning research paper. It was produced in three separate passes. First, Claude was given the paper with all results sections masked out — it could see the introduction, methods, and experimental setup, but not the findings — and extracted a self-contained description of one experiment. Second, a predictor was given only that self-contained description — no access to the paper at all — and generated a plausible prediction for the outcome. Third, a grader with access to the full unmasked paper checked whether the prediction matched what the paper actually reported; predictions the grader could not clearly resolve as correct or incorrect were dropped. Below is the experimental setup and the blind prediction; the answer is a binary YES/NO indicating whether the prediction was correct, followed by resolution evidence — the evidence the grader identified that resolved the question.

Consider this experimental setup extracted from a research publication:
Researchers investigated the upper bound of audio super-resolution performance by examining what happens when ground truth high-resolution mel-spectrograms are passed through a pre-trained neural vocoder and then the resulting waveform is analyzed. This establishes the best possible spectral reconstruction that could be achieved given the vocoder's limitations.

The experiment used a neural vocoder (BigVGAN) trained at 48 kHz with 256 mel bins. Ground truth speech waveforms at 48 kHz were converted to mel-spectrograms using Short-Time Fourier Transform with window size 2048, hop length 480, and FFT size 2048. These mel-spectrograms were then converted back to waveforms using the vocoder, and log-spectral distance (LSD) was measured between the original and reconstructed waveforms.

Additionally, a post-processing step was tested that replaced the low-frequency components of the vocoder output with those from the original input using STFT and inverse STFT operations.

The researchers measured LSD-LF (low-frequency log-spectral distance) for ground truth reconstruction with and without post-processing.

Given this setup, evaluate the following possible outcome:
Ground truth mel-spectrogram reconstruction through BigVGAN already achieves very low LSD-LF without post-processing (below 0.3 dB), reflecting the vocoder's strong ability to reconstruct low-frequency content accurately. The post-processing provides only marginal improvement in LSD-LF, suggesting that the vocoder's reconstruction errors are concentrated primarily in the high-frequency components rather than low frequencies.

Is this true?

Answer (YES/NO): NO